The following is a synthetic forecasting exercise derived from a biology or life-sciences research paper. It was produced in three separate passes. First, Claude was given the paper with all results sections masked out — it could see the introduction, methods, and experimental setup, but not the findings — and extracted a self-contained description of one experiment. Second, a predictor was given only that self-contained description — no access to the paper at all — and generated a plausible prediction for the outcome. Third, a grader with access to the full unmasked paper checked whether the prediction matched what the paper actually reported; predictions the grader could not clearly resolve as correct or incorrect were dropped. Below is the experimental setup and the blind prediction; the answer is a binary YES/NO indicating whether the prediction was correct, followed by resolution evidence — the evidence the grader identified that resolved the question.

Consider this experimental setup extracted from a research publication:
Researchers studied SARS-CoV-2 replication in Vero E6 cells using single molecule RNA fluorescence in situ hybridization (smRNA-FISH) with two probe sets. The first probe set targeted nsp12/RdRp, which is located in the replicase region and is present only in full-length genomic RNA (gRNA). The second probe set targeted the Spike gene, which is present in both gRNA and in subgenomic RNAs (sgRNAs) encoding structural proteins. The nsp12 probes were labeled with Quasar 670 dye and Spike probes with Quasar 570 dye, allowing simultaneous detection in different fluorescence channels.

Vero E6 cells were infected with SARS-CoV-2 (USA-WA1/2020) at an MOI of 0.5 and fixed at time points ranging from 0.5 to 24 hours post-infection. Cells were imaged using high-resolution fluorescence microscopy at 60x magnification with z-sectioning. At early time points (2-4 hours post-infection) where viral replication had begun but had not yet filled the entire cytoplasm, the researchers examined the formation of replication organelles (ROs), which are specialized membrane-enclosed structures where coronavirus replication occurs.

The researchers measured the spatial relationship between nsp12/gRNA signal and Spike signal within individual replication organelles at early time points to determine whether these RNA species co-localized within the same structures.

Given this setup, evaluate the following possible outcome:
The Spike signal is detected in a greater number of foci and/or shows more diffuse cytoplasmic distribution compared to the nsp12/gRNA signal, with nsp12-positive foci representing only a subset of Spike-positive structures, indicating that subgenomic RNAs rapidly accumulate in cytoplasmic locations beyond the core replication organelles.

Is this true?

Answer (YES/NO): YES